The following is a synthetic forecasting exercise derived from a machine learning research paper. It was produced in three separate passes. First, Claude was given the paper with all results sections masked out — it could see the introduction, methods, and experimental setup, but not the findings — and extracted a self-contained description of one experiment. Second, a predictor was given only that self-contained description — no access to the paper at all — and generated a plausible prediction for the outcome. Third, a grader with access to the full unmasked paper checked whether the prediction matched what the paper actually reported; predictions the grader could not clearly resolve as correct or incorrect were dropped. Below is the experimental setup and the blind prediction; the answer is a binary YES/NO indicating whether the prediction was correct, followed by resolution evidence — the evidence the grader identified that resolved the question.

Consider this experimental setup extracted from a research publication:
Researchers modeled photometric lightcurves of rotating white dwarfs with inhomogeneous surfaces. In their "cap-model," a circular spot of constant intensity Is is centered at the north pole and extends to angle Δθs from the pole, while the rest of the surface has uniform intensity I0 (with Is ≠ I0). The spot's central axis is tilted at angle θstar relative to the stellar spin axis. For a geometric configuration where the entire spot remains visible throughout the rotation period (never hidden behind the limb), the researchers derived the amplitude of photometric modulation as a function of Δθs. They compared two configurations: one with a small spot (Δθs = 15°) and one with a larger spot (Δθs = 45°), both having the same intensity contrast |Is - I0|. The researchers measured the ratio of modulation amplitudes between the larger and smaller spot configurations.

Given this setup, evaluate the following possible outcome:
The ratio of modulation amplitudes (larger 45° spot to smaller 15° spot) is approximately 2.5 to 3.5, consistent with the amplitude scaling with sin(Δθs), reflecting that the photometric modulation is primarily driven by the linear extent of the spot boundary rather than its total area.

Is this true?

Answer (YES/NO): NO